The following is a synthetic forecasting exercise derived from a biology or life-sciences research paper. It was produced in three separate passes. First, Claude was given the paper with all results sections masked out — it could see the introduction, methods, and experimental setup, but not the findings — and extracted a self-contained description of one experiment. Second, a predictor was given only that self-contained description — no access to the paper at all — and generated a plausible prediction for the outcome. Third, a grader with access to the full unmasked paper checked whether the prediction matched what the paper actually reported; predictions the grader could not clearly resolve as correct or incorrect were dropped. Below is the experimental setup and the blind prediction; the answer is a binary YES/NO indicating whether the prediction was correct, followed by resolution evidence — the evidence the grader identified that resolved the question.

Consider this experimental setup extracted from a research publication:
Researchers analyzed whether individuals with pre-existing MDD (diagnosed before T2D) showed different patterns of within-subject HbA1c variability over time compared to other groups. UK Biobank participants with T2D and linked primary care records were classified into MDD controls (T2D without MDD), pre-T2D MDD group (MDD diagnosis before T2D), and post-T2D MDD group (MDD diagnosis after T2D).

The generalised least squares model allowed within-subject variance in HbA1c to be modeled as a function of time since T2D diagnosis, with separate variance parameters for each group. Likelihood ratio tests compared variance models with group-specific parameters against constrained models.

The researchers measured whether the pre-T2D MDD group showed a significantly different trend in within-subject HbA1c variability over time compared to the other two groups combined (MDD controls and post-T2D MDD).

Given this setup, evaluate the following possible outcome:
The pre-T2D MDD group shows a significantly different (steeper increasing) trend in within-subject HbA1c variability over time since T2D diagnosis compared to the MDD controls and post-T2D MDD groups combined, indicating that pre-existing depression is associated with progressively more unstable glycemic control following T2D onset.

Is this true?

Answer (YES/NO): NO